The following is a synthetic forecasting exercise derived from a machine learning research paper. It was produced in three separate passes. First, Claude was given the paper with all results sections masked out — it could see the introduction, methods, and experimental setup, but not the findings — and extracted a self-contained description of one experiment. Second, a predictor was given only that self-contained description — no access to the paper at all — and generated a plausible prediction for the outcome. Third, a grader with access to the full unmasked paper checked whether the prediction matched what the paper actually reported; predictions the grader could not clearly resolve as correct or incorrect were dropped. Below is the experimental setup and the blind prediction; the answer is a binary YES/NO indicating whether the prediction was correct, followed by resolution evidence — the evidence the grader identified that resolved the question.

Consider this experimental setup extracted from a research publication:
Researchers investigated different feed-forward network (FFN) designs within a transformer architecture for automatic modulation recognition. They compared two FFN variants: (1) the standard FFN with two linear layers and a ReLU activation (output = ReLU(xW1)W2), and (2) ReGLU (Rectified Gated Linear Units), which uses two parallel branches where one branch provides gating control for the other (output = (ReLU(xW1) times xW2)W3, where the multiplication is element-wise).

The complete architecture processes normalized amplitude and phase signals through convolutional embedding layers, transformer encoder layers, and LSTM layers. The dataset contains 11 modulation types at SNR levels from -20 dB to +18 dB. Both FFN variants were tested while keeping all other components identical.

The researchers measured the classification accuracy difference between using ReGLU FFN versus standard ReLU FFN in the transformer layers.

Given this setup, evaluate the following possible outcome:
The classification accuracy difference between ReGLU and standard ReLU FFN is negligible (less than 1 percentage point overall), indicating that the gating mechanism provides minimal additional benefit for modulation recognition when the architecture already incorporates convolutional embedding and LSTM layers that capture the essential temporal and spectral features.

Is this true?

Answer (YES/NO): NO